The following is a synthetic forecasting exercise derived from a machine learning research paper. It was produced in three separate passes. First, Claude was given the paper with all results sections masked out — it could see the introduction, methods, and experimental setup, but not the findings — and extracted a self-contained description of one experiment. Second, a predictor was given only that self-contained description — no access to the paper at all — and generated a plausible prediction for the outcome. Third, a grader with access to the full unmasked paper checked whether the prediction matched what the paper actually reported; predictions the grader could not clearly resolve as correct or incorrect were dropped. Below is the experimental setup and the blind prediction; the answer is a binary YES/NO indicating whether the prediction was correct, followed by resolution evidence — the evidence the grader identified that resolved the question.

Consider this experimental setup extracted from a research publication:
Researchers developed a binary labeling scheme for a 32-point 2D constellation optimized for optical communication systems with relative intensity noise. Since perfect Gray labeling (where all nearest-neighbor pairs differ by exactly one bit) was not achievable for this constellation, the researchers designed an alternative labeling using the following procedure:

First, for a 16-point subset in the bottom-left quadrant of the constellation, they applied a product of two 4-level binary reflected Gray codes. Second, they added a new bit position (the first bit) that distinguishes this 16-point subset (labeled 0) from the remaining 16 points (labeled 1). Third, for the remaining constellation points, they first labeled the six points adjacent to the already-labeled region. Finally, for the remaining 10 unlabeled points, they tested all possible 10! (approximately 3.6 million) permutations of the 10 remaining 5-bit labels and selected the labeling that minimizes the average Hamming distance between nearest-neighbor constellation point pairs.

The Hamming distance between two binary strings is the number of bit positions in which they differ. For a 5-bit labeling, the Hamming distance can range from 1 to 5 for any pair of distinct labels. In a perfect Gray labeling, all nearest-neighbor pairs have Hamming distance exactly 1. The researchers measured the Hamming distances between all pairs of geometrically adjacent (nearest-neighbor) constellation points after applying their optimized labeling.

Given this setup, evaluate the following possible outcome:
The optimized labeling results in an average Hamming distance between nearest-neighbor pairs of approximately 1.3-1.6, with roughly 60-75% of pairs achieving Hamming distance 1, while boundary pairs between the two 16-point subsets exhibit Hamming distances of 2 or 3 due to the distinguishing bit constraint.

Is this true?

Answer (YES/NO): NO